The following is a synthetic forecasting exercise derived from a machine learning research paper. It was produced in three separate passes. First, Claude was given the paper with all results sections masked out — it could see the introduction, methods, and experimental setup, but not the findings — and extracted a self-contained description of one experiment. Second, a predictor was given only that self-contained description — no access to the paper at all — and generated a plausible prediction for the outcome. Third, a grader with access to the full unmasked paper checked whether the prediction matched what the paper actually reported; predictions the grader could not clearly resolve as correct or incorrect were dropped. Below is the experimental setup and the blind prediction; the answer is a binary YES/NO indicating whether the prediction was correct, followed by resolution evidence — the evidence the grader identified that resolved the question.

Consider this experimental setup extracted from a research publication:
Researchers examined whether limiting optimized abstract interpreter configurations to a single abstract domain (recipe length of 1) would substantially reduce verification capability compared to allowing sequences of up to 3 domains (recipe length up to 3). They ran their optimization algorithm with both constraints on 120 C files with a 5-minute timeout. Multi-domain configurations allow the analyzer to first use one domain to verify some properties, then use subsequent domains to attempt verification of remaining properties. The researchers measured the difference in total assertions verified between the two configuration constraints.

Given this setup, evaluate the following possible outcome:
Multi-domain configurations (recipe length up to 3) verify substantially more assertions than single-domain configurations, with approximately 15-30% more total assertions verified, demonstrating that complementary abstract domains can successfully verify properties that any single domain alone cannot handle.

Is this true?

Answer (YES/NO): NO